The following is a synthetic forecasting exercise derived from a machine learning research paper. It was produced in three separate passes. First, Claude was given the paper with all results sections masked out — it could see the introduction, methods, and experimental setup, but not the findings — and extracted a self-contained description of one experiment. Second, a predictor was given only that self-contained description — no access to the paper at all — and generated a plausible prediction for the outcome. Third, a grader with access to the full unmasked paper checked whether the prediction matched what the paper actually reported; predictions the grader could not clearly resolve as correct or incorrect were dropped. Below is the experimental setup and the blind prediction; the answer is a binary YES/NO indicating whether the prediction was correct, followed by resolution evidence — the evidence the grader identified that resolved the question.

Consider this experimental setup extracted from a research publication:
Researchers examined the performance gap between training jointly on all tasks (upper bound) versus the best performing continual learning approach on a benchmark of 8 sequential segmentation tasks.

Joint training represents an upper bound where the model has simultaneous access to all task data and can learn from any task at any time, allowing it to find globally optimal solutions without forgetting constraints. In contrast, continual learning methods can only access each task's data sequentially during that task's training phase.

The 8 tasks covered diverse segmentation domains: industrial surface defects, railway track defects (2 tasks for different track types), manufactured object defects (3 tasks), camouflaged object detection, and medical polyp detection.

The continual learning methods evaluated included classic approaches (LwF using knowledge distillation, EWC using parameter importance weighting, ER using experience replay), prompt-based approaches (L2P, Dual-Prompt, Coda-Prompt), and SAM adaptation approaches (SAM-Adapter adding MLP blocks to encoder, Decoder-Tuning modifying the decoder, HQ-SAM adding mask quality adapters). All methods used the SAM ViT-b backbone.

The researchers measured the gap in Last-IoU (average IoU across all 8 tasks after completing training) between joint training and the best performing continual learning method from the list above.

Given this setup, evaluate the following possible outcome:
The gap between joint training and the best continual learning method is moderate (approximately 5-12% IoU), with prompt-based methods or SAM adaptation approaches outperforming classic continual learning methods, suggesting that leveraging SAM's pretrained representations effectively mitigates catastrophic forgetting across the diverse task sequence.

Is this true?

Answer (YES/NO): NO